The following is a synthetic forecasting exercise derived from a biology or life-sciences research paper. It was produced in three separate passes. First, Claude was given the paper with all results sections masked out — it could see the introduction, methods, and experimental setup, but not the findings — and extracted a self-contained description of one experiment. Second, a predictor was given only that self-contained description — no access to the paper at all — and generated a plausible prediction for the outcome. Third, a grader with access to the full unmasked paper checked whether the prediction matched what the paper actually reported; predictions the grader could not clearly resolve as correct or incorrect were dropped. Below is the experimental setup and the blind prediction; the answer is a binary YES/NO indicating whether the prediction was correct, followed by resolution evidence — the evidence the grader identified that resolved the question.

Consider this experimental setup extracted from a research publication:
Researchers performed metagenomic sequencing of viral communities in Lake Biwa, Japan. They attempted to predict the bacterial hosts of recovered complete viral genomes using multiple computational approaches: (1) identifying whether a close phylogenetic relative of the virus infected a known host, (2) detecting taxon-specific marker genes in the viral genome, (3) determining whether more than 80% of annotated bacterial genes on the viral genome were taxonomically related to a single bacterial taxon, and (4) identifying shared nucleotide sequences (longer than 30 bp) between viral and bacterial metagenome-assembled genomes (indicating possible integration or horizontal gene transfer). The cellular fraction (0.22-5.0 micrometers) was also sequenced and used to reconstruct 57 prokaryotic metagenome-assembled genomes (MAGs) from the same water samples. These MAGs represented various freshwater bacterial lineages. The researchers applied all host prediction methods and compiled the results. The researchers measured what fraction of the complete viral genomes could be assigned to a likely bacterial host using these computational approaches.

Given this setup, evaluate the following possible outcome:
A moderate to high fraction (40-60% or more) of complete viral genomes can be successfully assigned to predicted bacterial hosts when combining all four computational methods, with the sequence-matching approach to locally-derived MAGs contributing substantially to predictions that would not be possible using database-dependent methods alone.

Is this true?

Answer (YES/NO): NO